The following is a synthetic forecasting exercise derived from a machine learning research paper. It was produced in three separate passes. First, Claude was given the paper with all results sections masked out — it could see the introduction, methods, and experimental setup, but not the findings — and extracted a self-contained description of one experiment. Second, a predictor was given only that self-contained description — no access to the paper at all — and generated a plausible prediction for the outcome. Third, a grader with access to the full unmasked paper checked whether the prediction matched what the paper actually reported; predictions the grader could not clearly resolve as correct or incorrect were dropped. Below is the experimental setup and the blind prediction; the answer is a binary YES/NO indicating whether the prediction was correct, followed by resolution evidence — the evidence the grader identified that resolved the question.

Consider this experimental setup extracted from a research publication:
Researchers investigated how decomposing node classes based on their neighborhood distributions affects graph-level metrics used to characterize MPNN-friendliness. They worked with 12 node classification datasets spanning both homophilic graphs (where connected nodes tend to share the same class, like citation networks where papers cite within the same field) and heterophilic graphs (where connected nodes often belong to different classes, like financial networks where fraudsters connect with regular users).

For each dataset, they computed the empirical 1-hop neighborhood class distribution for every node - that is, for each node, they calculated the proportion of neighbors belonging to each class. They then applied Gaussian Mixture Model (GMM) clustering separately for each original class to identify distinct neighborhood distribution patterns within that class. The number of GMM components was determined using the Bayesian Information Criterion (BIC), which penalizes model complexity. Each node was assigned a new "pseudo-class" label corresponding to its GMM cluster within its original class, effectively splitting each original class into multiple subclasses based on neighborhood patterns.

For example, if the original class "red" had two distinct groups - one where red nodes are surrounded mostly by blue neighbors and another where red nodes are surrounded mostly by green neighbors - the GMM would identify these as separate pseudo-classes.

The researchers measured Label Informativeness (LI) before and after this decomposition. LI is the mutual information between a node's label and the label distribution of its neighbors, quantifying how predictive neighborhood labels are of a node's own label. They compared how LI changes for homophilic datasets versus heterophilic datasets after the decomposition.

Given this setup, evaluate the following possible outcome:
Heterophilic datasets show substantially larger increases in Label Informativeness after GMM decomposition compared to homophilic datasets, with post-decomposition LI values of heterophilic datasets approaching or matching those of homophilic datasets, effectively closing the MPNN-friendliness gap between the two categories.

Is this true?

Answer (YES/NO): NO